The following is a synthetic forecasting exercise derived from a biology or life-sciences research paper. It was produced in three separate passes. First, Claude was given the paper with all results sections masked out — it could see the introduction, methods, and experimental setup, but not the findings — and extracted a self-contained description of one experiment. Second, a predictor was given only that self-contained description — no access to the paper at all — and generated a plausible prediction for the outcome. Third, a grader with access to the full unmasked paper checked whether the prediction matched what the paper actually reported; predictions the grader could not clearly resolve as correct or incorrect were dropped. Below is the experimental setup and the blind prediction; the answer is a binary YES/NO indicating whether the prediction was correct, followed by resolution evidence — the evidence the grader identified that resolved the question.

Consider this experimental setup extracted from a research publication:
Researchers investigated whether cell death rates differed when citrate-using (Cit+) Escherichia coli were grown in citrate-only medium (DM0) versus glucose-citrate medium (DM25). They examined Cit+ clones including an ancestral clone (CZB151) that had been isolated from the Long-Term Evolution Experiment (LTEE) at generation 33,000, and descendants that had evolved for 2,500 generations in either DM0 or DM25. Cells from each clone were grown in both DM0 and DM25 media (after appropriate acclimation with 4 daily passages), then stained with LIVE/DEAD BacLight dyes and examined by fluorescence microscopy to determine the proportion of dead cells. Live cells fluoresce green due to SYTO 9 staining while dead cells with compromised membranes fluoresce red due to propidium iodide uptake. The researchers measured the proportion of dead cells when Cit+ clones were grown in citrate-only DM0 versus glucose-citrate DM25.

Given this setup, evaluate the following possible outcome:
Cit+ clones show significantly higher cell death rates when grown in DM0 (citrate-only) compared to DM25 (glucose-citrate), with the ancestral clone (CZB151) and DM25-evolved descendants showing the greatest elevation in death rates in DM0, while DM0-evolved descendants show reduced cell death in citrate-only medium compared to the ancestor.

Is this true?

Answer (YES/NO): NO